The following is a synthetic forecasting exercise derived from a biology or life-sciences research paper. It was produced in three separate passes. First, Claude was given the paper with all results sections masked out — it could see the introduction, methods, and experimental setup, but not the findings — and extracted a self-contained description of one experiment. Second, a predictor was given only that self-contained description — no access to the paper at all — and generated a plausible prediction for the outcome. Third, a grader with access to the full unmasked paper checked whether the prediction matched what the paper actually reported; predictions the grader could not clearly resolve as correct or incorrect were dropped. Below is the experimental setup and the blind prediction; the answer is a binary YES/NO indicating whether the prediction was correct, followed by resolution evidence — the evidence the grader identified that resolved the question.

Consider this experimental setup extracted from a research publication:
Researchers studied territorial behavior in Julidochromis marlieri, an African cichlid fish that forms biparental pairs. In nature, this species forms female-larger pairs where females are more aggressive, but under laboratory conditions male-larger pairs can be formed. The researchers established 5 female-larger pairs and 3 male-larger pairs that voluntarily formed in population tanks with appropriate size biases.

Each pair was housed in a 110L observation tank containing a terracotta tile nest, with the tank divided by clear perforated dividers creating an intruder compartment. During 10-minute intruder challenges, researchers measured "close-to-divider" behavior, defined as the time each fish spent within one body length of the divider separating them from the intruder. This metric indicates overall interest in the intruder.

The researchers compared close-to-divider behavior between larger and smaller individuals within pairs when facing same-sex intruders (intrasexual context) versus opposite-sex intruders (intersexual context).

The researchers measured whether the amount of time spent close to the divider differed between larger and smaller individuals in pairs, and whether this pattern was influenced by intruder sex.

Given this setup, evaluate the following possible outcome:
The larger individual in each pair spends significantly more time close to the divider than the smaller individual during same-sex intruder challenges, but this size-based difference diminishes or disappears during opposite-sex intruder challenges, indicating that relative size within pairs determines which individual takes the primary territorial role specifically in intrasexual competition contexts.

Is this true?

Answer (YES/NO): NO